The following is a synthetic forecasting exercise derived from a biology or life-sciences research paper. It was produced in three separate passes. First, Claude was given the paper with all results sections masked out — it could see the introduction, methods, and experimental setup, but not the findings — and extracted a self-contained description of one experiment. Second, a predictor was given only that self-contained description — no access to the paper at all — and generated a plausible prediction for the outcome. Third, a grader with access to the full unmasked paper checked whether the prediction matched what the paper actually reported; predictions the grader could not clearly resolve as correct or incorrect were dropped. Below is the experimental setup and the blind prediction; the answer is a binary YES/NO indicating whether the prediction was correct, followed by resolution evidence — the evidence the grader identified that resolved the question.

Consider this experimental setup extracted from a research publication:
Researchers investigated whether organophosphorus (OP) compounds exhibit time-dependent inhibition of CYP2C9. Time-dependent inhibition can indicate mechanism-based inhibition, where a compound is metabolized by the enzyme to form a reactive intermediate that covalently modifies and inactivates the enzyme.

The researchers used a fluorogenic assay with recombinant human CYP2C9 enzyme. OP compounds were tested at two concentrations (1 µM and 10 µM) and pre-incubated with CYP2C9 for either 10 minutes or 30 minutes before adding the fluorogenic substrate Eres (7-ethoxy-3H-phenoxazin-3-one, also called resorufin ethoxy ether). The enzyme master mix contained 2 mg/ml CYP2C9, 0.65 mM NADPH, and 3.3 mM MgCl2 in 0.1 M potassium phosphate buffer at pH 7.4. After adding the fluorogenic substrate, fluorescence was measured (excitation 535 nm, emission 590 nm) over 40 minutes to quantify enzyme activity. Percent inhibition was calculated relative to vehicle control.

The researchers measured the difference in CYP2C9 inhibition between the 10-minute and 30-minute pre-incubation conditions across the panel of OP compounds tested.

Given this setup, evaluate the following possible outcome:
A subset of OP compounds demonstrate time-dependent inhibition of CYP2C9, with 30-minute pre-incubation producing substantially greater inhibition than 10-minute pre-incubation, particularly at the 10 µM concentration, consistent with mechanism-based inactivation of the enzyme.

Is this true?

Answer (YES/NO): YES